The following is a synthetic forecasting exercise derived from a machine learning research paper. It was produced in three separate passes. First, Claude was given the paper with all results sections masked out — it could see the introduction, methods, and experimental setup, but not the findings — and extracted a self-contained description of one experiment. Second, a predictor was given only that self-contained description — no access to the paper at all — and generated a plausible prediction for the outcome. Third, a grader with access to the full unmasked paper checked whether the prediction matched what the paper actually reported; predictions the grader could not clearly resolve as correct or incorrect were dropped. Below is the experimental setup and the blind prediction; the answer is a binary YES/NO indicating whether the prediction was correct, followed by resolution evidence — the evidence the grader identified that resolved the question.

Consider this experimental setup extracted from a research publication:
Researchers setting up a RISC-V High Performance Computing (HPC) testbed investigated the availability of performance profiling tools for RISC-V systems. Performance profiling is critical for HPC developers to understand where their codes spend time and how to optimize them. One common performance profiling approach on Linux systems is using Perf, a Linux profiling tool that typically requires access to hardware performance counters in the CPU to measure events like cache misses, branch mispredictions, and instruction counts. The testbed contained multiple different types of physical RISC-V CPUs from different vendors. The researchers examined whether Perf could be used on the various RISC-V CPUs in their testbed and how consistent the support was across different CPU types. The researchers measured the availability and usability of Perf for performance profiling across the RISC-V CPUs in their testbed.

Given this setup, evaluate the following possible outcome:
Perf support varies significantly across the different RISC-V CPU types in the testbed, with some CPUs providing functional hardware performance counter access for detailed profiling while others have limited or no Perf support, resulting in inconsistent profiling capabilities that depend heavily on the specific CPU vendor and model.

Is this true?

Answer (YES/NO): YES